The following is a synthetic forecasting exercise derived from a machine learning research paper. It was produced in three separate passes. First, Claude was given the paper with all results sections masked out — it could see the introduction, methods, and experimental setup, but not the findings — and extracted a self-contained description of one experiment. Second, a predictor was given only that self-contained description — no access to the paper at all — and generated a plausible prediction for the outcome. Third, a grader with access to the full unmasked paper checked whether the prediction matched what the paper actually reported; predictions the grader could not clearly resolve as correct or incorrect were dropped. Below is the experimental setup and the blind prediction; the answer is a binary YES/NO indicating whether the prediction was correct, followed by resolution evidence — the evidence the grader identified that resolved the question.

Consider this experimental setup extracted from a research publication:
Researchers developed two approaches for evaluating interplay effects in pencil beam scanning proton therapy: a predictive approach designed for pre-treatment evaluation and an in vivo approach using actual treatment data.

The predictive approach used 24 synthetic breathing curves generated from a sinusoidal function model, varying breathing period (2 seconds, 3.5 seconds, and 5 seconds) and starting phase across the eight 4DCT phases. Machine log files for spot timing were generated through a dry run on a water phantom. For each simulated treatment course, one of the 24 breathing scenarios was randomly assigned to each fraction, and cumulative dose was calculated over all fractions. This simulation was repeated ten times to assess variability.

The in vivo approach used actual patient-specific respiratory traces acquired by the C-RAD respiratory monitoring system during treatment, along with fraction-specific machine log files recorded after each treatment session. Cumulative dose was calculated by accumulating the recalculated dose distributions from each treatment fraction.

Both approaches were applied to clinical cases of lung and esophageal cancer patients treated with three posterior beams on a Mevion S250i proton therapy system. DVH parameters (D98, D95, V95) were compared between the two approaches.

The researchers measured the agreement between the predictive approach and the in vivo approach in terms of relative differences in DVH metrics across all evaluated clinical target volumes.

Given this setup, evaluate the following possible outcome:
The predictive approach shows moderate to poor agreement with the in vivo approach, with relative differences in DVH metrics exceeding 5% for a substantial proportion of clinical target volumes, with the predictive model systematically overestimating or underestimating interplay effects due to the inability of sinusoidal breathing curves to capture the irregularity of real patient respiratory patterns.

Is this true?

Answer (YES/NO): NO